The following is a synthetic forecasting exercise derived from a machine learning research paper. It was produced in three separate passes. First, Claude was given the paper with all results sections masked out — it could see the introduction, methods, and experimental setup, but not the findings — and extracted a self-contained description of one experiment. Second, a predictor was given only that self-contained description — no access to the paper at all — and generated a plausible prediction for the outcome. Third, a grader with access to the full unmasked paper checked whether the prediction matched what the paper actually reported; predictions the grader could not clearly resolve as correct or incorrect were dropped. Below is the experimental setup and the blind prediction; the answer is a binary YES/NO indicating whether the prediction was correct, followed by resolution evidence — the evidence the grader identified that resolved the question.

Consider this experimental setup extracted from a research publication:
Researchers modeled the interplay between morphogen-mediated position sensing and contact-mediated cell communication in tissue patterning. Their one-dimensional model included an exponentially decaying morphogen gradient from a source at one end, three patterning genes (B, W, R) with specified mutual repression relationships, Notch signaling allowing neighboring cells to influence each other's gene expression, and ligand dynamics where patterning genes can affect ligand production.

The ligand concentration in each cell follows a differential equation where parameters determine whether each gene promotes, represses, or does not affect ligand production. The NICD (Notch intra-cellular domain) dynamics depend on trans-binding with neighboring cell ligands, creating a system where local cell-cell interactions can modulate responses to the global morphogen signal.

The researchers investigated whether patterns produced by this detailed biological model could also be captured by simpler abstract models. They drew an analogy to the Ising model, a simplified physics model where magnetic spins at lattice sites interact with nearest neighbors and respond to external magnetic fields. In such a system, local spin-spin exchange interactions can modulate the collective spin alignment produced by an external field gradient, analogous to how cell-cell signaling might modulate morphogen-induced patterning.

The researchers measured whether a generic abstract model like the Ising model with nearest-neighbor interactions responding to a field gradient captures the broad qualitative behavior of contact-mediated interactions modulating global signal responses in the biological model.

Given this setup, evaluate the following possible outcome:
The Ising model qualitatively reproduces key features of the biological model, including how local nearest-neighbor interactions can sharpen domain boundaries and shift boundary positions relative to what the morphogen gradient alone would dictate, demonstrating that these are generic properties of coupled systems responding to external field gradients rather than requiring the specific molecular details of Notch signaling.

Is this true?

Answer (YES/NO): YES